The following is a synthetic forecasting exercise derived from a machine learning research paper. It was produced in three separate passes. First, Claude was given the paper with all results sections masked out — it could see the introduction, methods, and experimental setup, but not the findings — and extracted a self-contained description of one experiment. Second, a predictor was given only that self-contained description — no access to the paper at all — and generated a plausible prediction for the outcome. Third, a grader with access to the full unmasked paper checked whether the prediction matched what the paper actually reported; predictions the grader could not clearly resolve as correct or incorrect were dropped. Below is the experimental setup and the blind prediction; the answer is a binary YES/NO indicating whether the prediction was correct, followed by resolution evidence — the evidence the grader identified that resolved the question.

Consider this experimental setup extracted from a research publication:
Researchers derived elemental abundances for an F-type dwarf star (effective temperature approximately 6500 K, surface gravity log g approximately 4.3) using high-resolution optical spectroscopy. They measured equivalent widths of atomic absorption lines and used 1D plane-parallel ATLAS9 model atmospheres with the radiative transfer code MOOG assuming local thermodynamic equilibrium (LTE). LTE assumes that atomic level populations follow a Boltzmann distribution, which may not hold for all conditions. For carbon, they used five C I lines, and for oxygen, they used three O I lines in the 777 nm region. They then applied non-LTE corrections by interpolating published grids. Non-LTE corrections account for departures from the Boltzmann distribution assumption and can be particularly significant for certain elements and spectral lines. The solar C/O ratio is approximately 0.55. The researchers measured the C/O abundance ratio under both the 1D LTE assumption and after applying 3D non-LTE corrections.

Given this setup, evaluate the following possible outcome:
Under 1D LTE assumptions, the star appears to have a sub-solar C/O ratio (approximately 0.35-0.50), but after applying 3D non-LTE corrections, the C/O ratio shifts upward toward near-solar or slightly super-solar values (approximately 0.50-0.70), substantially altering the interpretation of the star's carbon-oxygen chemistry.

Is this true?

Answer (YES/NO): NO